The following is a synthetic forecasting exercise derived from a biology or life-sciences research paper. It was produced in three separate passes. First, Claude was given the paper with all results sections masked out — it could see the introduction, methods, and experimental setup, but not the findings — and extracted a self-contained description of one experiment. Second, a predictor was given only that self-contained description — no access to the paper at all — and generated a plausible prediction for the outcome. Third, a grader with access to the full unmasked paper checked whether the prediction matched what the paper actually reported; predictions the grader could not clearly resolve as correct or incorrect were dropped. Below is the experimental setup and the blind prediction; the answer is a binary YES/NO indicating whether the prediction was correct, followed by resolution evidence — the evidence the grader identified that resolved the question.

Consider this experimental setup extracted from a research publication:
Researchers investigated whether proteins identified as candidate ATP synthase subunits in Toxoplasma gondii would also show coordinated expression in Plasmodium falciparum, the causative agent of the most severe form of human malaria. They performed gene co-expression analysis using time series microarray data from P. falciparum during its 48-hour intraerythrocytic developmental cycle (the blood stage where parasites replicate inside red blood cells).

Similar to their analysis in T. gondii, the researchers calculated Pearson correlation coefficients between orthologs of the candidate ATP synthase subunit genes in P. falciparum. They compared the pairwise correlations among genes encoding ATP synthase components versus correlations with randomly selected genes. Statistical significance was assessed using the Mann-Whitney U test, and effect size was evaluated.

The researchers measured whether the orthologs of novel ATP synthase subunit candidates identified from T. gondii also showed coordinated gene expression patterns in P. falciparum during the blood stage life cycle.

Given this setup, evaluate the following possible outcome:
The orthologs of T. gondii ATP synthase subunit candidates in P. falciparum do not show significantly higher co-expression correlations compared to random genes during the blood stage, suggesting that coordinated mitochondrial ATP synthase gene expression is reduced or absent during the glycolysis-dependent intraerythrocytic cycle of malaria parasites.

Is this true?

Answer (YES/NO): NO